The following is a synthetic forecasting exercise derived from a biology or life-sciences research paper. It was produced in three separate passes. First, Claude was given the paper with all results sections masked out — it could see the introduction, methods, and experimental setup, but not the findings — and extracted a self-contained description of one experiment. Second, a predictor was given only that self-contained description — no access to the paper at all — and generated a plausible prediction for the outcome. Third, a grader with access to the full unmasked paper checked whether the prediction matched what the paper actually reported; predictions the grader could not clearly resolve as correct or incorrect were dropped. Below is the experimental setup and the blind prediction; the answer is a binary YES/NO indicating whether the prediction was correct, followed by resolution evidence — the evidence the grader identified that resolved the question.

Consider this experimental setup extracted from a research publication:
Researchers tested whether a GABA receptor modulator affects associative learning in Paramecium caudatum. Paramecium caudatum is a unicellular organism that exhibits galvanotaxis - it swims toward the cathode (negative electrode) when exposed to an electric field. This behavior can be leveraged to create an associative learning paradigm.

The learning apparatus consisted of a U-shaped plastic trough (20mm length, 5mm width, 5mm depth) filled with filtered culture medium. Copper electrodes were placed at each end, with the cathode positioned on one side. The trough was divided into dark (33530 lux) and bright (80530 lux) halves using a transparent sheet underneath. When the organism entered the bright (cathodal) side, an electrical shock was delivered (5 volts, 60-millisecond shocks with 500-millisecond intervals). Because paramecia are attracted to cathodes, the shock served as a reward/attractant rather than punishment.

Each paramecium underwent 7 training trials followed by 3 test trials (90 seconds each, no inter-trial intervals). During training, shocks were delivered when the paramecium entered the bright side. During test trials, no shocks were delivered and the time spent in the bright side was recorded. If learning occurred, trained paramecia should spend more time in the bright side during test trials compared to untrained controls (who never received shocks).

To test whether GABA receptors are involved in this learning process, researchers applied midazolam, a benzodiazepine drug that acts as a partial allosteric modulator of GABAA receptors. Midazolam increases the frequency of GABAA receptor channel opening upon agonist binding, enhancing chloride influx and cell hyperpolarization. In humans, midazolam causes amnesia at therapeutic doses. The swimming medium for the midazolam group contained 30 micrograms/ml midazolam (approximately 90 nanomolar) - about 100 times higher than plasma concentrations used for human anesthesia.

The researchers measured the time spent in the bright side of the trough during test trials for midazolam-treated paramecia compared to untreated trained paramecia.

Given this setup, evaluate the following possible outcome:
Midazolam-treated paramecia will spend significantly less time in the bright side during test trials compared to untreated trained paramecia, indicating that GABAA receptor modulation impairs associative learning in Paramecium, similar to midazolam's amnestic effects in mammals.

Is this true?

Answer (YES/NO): YES